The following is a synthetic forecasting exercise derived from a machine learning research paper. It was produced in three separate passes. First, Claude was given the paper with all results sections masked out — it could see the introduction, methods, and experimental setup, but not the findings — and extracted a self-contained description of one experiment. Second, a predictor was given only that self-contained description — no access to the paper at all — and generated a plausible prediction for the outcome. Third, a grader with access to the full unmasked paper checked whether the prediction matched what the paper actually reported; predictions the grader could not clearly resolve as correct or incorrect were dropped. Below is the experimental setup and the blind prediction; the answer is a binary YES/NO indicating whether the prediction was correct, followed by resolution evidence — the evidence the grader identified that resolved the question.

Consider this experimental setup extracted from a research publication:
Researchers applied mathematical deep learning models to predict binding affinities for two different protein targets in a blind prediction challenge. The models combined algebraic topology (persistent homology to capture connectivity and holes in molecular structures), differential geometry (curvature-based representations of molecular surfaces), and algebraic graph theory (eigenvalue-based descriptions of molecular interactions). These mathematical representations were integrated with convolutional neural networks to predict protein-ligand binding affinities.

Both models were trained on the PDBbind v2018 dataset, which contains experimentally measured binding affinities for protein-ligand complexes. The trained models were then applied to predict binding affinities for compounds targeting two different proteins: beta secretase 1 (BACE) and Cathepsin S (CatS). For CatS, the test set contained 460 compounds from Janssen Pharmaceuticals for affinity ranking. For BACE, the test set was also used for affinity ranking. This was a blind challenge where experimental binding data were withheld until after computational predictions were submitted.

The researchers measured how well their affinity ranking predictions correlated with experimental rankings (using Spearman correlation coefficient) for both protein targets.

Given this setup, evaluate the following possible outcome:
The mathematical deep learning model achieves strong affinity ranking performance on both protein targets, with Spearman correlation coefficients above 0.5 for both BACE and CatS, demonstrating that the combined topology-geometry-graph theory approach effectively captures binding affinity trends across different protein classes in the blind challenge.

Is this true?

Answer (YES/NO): NO